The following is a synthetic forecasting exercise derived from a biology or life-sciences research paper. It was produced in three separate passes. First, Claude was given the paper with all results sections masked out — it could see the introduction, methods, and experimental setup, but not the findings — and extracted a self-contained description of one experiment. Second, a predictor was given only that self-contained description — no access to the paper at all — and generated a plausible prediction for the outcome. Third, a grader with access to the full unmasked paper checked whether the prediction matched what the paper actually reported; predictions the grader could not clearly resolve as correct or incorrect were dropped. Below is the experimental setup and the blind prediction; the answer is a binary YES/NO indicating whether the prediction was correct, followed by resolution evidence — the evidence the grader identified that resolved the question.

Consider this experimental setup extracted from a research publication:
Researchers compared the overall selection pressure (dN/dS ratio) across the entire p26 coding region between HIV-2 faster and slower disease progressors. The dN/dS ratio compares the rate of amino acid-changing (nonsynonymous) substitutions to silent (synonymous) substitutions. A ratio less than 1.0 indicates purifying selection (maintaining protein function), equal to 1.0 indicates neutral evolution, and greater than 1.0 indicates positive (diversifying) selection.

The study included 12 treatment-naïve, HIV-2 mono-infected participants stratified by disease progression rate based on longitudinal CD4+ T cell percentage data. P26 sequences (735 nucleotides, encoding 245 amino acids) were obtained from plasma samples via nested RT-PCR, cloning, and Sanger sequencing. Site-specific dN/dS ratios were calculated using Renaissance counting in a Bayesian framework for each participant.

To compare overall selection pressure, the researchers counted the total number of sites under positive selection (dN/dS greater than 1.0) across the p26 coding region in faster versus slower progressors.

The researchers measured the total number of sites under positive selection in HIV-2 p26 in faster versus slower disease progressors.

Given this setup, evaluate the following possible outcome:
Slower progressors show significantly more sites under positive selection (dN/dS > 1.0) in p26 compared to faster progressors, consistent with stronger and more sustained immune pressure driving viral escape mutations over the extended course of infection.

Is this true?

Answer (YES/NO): NO